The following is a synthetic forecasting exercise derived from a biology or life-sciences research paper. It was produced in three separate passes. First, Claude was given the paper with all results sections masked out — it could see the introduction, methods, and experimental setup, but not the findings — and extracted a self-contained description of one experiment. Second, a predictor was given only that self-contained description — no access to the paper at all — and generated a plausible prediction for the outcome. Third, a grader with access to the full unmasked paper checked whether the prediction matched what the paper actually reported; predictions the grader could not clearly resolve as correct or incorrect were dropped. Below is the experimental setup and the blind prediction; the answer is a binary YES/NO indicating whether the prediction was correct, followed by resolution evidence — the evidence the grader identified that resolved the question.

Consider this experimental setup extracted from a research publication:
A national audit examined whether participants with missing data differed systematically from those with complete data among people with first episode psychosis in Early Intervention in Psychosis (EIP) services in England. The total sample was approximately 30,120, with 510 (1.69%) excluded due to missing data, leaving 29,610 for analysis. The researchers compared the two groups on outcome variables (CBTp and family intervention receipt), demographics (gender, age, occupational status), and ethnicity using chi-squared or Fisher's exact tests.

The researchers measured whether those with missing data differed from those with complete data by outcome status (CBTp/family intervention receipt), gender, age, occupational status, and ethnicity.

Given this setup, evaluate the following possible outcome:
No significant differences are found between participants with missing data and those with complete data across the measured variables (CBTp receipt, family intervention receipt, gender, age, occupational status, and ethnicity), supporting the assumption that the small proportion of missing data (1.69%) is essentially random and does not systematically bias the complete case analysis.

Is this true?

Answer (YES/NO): NO